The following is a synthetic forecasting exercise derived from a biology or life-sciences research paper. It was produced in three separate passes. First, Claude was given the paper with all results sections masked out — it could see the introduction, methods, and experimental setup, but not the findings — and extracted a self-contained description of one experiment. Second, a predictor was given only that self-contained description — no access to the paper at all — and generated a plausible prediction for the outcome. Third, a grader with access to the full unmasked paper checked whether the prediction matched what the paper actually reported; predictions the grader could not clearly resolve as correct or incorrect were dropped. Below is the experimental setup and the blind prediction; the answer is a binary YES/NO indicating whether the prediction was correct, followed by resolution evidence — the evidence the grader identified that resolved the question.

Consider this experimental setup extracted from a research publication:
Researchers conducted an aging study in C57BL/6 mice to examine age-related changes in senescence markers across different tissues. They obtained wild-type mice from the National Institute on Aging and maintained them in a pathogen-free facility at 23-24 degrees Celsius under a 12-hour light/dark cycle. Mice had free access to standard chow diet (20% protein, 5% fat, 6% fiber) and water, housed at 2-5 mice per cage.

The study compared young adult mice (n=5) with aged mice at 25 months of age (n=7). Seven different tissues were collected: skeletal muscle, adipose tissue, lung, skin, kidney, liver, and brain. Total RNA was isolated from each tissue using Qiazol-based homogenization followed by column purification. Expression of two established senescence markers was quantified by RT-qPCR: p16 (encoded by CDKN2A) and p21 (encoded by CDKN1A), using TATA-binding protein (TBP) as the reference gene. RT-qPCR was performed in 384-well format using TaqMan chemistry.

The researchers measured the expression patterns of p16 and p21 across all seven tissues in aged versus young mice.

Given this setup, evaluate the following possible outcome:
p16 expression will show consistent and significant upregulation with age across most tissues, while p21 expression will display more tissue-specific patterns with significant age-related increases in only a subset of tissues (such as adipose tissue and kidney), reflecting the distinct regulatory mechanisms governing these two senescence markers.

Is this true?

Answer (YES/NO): NO